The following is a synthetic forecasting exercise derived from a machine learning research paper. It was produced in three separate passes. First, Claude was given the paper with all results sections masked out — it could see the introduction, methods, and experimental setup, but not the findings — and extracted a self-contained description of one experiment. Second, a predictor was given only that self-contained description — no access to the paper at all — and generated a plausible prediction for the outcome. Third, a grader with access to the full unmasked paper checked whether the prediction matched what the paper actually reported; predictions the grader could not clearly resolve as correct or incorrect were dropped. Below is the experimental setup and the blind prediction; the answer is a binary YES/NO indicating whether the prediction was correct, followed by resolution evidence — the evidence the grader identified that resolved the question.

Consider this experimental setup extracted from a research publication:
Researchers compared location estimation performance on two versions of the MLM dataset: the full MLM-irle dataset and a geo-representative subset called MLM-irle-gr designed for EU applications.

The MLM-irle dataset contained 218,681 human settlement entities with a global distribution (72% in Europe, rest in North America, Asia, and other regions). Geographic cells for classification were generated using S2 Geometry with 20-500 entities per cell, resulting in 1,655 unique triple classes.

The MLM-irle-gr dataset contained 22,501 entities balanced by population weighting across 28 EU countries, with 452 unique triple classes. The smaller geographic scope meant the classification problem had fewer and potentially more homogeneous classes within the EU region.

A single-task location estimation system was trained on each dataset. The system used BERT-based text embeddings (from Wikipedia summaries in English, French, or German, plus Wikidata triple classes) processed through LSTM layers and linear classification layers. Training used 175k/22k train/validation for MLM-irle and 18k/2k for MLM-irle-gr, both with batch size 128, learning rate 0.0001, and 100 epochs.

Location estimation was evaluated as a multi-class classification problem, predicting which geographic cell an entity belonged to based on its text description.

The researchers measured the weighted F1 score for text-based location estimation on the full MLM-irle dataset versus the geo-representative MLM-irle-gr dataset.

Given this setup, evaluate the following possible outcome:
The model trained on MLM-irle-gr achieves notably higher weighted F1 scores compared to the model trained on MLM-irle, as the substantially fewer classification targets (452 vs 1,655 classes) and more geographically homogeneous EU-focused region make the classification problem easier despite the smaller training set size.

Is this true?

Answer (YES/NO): YES